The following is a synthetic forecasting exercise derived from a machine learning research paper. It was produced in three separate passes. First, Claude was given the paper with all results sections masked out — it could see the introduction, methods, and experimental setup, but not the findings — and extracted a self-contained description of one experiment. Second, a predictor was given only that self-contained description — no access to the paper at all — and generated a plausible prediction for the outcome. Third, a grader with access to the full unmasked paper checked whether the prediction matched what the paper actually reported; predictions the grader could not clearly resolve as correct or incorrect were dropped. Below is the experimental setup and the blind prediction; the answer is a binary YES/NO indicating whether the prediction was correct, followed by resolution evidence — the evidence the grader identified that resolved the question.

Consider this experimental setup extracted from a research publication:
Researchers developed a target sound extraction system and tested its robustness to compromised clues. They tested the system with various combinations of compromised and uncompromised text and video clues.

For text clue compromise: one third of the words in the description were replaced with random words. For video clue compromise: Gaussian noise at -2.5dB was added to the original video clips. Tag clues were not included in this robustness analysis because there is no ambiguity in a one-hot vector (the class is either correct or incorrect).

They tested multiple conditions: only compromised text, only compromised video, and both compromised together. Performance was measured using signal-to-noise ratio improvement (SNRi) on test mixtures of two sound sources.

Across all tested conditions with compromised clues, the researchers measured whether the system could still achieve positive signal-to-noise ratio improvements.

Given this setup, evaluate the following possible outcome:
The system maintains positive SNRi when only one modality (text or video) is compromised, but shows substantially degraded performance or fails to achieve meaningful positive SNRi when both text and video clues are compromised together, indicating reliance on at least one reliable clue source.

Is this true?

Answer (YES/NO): NO